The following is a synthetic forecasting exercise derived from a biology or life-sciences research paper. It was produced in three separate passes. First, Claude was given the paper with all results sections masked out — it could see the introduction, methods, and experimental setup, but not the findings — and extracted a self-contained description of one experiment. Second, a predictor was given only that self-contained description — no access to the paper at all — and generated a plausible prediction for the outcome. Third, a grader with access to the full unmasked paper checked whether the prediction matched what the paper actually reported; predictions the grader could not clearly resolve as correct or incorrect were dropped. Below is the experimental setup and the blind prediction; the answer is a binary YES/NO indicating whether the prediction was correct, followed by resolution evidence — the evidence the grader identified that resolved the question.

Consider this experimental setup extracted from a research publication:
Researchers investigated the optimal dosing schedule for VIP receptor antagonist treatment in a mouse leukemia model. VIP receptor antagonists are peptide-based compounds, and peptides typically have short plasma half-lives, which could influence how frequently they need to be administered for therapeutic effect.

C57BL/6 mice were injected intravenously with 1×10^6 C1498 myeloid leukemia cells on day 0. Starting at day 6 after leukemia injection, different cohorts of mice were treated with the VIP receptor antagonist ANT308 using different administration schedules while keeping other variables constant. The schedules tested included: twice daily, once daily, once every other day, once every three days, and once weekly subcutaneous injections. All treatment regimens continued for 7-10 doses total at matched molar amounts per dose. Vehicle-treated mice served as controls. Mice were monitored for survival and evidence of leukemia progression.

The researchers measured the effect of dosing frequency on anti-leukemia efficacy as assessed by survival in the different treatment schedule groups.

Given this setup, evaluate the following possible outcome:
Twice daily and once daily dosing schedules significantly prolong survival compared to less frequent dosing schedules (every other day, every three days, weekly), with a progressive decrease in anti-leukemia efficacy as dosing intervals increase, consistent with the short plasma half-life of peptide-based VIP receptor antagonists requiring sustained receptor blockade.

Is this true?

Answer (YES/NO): NO